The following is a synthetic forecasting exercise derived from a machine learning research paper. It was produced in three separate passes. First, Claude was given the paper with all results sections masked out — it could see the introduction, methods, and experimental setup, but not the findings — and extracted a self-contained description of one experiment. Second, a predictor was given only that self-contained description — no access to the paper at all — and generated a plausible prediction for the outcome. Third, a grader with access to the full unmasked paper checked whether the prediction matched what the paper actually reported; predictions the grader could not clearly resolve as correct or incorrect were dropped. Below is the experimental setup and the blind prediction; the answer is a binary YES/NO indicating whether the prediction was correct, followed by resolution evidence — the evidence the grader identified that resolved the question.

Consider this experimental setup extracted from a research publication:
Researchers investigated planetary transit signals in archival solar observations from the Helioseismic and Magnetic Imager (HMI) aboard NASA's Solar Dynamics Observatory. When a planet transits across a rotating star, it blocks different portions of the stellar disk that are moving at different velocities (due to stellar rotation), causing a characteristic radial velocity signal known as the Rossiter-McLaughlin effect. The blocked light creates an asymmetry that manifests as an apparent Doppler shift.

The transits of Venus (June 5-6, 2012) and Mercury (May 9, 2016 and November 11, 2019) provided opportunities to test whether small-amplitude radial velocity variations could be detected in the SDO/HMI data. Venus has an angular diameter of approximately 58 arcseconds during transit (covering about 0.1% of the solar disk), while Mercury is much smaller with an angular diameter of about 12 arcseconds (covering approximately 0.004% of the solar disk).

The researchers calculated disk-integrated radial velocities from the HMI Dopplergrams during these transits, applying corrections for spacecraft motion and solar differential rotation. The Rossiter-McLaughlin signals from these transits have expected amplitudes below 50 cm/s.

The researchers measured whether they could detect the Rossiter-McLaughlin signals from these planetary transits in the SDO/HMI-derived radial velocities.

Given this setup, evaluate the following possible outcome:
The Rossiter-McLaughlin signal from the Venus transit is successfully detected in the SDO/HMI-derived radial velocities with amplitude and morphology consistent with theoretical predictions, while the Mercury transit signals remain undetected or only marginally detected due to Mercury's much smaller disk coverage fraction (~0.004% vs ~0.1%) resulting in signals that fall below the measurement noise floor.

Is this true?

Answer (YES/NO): YES